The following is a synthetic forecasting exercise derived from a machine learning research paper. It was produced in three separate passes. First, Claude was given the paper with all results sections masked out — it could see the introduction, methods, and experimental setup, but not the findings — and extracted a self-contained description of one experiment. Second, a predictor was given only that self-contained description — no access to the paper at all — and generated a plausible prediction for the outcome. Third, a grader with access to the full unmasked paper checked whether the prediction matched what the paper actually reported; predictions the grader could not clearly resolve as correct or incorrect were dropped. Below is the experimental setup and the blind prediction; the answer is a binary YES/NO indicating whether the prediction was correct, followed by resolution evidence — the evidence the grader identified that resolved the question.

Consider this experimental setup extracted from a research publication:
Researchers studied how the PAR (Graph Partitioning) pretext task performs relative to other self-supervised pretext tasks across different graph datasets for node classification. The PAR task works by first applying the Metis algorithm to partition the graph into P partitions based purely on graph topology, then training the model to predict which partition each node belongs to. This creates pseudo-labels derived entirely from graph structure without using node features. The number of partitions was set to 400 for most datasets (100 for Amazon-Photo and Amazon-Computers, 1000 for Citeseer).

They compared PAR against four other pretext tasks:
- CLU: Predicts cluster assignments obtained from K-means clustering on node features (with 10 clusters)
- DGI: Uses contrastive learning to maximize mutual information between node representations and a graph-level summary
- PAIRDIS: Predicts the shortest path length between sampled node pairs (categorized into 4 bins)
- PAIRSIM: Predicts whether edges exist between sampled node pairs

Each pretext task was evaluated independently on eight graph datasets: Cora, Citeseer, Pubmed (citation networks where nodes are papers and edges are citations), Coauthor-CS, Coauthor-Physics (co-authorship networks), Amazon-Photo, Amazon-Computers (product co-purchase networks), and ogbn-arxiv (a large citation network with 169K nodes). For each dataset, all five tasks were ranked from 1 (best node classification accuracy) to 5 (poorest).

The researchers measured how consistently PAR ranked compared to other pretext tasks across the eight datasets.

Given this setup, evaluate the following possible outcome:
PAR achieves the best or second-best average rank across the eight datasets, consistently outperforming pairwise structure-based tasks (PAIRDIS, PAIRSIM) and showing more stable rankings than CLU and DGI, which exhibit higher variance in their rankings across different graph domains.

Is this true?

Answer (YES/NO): NO